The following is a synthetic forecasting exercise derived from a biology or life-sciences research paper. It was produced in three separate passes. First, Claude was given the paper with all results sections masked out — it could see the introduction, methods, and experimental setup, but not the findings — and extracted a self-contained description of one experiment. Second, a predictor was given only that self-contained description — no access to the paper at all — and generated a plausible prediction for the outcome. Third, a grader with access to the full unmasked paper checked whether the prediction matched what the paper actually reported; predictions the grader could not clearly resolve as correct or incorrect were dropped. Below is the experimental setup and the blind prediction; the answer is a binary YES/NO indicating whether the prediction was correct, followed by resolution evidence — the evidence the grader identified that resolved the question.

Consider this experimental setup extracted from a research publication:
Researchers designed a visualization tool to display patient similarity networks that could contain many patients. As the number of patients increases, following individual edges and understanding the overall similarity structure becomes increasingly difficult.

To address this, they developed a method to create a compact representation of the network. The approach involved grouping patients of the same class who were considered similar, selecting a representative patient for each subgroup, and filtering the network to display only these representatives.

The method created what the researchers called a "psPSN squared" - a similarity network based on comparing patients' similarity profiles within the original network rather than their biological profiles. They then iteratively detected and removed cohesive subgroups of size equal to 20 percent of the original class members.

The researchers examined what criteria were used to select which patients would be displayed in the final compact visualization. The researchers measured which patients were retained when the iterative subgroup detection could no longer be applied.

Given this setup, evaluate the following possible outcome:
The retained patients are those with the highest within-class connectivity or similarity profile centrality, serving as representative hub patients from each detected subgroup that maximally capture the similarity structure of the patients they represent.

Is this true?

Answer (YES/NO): NO